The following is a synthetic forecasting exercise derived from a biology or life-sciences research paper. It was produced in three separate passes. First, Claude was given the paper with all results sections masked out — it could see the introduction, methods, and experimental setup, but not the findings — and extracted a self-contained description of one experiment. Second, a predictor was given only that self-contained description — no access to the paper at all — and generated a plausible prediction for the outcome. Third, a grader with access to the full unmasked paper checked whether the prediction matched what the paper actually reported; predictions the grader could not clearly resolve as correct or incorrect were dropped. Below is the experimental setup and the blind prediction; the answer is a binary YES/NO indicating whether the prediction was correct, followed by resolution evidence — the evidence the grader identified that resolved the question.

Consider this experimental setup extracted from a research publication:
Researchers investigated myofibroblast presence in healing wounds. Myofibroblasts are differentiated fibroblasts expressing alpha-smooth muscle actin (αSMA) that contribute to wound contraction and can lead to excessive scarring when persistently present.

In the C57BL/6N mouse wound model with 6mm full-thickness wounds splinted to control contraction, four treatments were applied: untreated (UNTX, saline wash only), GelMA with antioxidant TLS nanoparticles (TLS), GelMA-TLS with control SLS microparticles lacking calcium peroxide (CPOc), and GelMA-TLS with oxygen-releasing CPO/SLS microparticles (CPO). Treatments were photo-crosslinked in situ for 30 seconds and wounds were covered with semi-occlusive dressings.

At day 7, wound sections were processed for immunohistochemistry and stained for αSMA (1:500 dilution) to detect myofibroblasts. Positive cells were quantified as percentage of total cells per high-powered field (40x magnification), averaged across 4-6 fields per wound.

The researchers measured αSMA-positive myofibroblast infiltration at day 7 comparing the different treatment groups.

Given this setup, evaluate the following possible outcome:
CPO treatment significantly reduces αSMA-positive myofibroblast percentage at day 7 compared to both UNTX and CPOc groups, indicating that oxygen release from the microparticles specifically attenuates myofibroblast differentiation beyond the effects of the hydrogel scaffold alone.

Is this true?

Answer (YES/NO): NO